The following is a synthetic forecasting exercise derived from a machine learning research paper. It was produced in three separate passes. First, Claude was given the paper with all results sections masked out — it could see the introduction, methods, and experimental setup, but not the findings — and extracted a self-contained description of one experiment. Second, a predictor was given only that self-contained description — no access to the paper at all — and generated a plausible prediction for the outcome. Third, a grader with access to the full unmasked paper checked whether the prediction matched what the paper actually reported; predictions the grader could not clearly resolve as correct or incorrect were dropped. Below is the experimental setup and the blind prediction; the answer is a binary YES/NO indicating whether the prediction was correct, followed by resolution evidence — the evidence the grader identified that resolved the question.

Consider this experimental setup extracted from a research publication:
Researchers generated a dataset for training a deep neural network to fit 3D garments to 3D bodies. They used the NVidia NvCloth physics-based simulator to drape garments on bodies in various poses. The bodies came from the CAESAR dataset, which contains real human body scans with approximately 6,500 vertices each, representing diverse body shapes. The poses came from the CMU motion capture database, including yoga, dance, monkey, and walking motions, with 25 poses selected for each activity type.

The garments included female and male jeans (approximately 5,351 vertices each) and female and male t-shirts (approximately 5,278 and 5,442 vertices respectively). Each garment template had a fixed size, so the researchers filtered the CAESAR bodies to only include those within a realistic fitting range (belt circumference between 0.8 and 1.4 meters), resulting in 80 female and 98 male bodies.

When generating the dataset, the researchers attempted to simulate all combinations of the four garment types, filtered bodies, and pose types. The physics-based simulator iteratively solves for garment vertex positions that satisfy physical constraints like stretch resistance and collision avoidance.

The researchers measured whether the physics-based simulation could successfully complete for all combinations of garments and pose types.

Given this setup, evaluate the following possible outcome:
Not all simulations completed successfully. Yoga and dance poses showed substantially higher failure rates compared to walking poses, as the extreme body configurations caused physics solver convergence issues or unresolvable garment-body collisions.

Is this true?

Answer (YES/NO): NO